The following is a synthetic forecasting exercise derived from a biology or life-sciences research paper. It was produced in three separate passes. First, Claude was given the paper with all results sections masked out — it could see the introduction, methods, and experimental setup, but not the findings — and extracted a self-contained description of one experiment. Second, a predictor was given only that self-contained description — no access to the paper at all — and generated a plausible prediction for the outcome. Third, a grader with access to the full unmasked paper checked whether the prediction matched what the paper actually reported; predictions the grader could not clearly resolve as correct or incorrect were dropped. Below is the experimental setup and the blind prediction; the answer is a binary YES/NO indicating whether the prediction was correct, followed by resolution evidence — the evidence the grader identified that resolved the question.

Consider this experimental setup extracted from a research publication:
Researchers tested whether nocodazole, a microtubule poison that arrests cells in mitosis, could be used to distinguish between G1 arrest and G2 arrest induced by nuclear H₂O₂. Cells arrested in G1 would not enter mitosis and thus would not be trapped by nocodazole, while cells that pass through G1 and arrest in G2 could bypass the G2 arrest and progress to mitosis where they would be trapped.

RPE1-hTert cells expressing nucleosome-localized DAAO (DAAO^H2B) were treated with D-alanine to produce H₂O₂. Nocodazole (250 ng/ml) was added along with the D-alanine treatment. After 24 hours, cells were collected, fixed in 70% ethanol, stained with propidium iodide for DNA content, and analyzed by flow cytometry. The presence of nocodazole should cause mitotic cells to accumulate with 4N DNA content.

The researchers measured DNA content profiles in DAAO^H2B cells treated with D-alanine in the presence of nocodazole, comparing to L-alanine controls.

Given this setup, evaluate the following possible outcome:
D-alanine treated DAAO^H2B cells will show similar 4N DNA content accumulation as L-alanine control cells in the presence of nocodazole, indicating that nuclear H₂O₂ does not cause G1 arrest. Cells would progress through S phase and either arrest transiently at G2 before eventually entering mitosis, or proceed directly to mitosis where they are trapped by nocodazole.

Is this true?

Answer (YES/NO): NO